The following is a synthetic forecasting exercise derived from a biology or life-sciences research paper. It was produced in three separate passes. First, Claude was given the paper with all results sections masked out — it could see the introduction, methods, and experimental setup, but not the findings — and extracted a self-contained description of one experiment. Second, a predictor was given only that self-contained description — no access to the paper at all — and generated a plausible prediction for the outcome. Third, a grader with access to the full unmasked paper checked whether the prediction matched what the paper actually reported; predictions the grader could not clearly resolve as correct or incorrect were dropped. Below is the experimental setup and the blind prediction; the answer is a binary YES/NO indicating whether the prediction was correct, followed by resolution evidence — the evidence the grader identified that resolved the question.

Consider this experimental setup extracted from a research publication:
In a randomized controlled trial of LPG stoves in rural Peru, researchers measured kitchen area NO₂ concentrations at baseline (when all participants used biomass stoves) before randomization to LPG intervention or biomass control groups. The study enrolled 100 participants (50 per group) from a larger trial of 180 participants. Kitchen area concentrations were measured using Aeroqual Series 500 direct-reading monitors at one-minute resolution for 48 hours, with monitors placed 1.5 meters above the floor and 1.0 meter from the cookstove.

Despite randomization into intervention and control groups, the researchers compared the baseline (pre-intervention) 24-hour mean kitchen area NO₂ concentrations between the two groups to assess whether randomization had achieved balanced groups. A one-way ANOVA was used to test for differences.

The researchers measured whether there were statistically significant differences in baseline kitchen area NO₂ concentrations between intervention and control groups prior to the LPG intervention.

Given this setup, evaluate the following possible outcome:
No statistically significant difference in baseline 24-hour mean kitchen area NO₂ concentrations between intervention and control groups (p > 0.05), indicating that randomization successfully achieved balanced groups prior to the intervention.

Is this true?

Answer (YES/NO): NO